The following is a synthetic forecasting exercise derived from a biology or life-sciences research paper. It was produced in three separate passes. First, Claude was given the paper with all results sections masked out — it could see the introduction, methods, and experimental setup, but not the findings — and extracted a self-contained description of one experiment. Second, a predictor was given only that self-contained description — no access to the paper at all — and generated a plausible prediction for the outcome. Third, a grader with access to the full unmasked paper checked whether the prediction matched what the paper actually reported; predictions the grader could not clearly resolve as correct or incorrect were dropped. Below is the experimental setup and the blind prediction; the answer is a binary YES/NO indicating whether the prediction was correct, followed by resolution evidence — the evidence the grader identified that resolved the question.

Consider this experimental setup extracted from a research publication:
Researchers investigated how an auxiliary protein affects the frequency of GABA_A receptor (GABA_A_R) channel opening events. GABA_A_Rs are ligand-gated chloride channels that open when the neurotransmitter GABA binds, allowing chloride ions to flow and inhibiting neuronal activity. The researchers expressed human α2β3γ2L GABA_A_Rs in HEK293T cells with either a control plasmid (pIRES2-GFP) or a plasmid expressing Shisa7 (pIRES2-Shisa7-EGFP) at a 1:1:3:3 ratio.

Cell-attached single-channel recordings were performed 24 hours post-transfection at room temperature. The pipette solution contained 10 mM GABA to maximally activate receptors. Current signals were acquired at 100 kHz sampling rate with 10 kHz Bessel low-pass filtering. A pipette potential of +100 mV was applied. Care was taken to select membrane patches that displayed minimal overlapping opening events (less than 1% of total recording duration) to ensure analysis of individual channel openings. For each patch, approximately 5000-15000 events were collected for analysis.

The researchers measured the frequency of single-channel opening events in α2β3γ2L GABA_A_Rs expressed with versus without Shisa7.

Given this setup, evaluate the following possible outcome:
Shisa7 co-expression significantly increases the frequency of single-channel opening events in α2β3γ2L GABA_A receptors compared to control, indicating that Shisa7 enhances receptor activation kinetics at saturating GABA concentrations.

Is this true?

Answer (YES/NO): NO